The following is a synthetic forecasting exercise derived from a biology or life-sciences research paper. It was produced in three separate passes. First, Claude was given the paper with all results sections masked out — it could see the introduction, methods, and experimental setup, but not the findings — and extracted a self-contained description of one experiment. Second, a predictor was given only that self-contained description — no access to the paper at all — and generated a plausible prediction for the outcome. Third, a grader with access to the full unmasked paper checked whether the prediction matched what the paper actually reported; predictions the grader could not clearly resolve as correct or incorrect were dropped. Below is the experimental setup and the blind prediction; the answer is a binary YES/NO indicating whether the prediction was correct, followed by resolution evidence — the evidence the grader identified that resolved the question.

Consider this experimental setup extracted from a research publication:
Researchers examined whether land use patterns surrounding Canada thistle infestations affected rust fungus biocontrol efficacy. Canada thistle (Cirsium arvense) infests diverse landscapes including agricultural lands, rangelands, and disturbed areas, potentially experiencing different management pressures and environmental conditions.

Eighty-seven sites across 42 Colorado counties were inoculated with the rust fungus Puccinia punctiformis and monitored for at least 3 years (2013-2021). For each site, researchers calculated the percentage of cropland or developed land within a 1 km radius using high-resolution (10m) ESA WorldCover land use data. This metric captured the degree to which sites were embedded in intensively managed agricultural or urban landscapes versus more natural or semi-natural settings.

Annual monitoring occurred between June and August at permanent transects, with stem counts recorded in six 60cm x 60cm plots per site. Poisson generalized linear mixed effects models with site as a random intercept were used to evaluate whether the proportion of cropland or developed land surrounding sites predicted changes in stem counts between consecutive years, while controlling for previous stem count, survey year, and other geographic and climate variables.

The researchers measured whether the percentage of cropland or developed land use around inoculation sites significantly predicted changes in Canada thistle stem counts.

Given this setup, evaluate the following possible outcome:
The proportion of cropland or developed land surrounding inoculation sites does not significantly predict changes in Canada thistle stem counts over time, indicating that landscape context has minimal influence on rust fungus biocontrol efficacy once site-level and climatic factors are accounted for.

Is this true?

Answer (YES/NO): YES